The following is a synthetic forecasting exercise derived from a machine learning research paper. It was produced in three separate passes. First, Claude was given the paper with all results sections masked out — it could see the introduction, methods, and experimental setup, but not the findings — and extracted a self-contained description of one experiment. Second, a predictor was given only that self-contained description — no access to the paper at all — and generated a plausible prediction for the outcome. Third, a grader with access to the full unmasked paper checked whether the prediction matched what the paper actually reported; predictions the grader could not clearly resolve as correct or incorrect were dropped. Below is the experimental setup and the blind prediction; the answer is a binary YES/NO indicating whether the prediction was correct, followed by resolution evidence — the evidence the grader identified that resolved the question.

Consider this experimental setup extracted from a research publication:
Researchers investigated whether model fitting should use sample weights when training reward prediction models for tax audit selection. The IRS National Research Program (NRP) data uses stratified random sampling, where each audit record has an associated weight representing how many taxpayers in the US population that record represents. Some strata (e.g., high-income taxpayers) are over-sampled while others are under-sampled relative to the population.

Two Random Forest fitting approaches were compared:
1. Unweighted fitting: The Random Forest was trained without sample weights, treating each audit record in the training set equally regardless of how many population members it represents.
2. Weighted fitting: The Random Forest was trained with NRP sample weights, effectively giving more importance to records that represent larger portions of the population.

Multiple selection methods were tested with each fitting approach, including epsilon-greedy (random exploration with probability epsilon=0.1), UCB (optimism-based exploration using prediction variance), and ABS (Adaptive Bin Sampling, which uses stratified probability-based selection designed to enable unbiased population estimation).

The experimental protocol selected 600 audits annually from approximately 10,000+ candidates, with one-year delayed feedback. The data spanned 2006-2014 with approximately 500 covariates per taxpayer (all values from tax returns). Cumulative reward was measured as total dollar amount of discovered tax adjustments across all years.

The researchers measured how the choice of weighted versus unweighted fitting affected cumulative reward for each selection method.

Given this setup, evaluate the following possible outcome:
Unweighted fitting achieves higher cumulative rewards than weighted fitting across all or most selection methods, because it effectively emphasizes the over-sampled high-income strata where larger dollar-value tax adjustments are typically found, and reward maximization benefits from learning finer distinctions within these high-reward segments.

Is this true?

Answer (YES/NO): NO